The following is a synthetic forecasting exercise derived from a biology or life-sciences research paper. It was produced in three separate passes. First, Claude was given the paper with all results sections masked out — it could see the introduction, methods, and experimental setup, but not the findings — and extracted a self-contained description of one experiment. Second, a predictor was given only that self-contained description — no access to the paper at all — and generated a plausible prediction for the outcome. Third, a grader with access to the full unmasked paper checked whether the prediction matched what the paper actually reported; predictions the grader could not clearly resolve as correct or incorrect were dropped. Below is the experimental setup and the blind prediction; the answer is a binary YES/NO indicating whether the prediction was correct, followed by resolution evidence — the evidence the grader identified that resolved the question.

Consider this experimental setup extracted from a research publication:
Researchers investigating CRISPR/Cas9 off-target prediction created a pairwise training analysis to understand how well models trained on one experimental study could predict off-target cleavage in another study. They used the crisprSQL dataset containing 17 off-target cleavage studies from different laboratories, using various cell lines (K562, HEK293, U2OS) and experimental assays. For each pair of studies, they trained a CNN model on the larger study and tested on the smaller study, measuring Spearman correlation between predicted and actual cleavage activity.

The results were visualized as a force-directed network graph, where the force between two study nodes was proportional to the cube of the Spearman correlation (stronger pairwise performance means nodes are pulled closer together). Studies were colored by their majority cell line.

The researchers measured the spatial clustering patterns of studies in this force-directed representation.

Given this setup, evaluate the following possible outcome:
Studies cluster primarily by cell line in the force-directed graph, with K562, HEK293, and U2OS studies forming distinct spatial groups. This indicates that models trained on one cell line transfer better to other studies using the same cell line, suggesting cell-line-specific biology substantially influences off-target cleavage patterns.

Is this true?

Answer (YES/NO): NO